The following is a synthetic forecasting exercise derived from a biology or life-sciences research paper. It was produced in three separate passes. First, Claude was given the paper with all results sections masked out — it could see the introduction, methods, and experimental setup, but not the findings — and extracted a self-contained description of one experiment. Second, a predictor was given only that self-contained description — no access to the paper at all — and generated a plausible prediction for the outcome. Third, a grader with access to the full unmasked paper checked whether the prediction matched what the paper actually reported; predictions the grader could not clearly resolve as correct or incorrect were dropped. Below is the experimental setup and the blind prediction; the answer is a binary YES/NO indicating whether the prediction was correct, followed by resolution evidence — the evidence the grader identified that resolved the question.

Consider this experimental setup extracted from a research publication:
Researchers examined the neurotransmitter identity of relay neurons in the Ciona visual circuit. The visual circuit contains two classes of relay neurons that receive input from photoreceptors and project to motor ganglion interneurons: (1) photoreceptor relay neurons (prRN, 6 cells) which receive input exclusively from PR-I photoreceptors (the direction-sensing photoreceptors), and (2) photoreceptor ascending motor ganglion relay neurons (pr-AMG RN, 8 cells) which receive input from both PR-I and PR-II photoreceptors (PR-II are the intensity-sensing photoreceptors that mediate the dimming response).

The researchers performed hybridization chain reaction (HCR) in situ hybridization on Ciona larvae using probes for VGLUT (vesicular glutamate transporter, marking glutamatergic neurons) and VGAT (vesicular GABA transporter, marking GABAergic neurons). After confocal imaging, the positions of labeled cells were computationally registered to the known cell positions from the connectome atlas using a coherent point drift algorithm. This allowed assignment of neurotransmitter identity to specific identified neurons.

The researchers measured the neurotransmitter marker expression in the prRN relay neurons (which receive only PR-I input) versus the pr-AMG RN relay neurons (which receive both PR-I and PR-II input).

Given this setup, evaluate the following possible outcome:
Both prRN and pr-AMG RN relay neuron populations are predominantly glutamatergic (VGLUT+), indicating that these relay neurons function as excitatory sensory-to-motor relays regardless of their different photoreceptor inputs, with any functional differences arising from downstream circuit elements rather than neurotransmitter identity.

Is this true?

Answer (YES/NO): NO